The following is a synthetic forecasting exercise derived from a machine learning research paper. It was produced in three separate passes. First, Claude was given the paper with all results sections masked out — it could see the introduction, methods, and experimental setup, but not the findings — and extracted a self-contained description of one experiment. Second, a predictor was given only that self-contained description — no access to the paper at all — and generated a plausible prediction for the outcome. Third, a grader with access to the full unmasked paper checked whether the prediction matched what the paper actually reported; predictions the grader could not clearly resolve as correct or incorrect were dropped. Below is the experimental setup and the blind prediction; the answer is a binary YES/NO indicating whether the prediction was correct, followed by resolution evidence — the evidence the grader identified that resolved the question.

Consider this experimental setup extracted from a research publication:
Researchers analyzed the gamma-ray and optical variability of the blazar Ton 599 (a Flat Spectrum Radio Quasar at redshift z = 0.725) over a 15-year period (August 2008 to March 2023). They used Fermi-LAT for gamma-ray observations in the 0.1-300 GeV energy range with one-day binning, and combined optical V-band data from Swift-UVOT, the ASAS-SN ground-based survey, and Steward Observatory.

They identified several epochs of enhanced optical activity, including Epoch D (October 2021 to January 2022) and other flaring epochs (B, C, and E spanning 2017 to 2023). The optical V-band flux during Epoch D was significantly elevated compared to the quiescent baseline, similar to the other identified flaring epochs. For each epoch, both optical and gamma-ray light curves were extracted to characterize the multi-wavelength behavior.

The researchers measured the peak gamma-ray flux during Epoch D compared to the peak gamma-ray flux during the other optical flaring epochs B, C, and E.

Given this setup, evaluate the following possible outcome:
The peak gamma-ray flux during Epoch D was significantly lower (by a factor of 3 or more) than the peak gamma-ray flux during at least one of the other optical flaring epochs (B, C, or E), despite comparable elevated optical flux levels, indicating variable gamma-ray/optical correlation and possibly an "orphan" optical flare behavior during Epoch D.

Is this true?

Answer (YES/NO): YES